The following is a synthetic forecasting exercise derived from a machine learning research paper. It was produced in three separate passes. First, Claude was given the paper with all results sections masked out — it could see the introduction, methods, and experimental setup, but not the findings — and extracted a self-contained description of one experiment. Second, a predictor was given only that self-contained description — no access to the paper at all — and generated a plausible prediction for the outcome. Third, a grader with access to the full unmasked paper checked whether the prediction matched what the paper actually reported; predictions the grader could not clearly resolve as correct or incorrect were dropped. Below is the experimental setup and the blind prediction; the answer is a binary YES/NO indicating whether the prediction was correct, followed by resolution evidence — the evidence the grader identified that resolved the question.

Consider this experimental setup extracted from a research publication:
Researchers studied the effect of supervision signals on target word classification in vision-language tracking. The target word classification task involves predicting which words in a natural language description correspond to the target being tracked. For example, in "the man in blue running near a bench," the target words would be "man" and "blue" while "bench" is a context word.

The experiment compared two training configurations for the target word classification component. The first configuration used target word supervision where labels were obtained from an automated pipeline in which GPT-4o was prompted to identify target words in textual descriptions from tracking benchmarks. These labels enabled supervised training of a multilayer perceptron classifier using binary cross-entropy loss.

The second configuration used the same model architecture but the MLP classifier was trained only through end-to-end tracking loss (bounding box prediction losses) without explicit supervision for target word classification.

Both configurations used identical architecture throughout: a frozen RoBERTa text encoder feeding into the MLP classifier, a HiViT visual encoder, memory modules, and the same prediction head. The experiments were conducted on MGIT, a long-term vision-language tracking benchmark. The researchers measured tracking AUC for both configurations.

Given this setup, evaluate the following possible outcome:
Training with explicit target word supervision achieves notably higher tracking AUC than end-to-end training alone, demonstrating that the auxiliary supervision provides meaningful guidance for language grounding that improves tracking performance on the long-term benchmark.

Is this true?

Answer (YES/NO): NO